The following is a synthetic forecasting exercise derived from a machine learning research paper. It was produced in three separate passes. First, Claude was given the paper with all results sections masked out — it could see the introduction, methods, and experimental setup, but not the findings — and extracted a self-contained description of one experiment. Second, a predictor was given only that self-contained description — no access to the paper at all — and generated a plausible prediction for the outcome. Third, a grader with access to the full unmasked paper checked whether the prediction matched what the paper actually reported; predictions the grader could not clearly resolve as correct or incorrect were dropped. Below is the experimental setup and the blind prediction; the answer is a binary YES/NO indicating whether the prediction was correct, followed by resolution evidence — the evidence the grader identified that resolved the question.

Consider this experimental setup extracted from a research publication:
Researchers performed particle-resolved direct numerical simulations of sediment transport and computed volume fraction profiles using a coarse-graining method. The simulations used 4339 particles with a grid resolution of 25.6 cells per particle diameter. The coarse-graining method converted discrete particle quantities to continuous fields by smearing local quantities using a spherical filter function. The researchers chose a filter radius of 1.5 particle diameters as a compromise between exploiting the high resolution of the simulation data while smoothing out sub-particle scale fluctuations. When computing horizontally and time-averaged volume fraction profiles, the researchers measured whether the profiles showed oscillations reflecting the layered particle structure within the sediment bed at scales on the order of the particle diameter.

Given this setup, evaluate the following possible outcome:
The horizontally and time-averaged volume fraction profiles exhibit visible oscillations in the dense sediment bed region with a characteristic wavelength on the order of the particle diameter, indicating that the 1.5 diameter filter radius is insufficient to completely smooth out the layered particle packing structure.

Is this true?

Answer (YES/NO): NO